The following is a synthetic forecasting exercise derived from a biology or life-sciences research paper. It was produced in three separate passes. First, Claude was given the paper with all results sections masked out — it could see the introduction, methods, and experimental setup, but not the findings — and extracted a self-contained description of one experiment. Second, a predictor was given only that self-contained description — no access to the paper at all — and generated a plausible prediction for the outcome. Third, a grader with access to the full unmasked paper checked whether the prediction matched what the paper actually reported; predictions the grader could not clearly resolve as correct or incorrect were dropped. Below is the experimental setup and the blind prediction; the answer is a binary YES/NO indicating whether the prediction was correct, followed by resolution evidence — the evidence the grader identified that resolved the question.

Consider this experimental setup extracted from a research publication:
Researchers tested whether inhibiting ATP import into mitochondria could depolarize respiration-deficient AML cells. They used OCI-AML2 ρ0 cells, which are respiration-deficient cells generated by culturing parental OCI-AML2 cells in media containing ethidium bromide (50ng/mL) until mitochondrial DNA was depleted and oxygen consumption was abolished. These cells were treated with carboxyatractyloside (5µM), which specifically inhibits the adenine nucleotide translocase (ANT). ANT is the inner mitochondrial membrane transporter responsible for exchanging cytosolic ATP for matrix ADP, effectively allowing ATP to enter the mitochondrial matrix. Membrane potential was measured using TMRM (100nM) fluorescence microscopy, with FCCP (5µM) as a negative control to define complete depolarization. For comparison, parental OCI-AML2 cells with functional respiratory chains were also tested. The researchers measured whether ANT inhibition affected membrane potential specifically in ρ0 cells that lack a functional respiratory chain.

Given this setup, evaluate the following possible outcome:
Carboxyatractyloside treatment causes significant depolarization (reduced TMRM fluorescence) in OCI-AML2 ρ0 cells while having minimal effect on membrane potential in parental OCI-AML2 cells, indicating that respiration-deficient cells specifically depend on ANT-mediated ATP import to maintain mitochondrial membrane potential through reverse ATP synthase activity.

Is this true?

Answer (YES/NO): NO